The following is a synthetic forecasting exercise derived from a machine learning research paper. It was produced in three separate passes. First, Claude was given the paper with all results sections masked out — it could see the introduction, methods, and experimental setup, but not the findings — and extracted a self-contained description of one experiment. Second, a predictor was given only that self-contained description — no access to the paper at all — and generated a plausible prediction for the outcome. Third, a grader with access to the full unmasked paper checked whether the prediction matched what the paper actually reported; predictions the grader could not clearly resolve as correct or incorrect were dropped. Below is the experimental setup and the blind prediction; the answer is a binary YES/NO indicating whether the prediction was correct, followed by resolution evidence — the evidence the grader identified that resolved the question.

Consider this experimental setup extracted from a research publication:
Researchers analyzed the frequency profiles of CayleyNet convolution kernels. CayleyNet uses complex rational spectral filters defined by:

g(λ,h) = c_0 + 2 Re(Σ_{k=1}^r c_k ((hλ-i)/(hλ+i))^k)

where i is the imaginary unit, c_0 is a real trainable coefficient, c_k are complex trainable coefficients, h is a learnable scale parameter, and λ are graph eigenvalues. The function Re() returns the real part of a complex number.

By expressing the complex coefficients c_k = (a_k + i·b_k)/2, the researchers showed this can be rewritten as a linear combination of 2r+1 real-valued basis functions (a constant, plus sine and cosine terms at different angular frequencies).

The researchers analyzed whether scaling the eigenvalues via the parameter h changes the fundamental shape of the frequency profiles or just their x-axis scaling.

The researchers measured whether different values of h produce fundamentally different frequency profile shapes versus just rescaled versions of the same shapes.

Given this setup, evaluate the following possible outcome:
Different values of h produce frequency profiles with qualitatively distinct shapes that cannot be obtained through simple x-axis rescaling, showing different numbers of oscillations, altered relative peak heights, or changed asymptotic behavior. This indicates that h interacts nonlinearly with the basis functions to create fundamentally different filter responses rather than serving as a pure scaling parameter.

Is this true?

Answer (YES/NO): NO